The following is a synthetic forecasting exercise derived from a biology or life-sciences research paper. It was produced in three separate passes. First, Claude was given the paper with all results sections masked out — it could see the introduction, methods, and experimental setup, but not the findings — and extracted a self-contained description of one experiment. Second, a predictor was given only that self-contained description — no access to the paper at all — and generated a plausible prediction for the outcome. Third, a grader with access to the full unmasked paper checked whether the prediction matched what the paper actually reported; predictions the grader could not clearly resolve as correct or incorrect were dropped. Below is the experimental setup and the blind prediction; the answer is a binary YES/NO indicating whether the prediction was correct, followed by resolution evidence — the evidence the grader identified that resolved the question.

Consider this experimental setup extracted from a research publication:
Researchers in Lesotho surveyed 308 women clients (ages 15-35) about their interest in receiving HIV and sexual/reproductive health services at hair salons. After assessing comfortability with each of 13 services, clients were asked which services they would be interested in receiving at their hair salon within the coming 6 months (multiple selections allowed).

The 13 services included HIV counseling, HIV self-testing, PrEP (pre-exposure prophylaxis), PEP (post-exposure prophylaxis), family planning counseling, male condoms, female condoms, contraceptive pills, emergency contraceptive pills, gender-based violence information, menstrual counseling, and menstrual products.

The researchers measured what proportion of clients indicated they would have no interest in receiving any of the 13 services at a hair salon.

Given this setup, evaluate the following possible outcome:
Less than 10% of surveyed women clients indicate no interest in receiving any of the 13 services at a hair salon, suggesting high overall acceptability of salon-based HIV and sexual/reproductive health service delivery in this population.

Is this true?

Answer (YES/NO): YES